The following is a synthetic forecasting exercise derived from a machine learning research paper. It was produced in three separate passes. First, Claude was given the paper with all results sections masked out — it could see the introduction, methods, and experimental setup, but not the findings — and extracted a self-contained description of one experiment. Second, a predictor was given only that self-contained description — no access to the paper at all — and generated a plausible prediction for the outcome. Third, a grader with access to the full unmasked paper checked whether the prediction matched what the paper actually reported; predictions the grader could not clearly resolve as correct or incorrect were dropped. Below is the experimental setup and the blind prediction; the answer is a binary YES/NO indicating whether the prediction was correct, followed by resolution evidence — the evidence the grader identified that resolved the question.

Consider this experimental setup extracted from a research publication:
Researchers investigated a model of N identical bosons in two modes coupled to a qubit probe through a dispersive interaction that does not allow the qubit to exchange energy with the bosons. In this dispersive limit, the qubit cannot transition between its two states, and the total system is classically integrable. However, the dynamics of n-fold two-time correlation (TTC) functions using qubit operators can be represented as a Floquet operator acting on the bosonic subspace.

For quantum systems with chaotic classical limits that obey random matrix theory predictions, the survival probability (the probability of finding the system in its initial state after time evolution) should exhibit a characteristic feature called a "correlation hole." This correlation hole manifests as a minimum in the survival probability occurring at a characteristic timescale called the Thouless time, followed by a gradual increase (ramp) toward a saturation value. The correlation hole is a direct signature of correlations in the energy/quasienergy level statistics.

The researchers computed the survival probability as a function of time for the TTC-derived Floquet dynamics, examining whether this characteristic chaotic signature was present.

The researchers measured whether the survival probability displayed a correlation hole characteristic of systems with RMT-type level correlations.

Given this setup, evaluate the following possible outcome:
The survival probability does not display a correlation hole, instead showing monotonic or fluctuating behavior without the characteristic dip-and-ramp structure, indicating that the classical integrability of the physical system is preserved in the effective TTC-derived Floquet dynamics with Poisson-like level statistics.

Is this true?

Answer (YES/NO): NO